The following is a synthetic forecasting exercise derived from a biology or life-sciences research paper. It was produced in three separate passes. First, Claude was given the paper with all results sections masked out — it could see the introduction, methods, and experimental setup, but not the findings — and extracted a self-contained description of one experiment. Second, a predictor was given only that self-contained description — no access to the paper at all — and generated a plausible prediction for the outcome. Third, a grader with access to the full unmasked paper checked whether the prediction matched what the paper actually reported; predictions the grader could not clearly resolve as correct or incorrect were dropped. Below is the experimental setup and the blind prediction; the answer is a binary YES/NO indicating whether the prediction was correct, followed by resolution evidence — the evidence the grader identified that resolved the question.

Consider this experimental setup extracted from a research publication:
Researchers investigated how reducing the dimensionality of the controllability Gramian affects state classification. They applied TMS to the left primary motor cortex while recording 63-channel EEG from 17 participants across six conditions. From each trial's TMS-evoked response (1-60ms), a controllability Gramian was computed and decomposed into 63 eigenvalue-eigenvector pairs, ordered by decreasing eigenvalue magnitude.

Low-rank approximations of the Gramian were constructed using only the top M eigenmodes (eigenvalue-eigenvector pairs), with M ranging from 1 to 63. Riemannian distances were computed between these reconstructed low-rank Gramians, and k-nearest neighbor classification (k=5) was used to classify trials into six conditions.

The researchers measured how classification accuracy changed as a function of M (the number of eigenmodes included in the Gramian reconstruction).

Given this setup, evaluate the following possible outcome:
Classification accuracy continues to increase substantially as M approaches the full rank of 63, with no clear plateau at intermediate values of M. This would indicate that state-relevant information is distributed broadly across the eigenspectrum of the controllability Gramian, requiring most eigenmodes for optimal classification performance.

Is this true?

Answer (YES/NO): NO